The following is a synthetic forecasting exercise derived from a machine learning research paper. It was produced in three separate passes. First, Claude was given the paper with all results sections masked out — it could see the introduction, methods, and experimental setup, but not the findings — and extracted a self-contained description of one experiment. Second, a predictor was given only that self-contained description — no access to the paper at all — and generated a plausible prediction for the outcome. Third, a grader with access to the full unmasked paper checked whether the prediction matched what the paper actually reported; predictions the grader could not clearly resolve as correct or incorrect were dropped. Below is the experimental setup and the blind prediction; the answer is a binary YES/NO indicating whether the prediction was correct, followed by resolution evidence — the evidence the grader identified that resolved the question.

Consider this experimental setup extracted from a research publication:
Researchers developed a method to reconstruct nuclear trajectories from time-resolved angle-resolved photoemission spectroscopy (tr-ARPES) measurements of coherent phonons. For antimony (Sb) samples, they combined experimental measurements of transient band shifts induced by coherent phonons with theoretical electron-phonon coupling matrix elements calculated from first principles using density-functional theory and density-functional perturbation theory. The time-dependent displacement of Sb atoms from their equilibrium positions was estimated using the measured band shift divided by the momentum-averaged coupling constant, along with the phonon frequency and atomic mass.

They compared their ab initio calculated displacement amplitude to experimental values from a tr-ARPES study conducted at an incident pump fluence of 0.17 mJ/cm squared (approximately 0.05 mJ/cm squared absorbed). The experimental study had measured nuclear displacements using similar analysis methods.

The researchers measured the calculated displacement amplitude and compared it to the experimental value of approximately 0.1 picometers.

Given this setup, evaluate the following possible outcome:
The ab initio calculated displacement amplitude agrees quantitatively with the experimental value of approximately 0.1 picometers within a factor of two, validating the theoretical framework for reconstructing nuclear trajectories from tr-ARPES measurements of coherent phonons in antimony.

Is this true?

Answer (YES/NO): YES